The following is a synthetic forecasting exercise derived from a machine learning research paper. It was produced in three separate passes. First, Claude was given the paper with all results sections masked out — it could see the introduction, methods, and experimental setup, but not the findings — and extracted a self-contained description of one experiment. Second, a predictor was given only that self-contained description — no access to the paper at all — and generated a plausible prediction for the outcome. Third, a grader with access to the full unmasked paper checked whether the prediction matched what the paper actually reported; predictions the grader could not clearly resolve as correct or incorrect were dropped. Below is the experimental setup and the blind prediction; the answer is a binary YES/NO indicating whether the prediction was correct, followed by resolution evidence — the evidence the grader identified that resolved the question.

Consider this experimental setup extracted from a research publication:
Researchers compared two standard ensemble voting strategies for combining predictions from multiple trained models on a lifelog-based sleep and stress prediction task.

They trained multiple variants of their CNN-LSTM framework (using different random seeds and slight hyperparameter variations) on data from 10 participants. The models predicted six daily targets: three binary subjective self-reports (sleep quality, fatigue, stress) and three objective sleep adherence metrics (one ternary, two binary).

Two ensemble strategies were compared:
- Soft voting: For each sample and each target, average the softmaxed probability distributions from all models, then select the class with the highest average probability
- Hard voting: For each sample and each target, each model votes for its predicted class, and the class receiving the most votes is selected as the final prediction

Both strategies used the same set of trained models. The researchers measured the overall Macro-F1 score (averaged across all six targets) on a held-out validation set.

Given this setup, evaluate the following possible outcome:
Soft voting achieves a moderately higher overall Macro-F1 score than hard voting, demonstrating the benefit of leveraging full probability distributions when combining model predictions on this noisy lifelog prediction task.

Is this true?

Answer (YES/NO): YES